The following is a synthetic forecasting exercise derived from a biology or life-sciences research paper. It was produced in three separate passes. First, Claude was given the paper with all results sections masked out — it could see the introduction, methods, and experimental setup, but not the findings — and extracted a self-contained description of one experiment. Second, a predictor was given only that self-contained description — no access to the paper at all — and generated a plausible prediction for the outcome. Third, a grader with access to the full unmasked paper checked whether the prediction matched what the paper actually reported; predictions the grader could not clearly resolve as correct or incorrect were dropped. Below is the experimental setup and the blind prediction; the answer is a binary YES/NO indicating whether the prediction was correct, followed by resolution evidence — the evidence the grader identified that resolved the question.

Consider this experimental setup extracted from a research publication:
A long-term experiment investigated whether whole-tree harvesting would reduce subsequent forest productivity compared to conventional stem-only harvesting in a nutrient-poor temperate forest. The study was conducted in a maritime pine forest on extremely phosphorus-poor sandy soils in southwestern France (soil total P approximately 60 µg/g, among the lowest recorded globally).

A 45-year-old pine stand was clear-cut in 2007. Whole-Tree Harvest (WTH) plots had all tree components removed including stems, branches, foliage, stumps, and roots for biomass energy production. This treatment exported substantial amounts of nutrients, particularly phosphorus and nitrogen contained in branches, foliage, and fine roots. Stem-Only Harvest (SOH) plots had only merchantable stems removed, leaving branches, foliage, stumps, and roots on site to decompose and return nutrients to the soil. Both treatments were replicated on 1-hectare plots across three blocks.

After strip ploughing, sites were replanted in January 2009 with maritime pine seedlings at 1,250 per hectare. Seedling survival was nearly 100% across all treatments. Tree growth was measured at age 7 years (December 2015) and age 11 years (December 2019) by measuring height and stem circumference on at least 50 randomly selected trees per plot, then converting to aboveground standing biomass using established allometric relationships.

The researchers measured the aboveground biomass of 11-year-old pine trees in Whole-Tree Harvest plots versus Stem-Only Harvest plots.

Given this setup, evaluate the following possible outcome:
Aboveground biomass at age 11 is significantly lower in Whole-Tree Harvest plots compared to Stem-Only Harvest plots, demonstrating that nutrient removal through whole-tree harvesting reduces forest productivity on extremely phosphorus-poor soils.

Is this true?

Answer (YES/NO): NO